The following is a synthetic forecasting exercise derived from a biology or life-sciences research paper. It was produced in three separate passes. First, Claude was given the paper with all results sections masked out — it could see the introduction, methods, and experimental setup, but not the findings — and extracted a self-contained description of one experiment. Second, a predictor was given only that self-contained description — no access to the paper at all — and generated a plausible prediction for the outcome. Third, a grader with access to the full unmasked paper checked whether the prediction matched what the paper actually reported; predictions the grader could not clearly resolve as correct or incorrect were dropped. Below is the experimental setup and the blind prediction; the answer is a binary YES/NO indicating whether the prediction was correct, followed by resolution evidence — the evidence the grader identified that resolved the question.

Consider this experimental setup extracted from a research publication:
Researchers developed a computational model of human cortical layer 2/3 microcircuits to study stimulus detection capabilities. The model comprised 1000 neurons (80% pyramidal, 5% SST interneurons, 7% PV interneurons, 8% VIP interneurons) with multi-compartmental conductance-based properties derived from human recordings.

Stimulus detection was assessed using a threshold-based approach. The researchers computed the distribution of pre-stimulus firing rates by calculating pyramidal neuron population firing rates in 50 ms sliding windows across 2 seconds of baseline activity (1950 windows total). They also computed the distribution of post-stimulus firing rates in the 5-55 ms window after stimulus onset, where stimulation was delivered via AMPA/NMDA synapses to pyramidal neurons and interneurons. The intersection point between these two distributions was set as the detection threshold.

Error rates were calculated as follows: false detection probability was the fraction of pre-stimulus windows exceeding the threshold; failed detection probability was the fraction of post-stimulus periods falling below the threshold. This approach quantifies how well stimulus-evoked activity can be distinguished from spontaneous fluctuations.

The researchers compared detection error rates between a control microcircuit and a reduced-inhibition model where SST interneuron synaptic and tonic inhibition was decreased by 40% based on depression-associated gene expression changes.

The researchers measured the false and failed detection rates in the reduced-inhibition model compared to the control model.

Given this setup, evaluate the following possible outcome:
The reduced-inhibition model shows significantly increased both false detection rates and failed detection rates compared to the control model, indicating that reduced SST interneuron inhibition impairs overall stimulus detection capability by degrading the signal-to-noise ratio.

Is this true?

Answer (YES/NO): YES